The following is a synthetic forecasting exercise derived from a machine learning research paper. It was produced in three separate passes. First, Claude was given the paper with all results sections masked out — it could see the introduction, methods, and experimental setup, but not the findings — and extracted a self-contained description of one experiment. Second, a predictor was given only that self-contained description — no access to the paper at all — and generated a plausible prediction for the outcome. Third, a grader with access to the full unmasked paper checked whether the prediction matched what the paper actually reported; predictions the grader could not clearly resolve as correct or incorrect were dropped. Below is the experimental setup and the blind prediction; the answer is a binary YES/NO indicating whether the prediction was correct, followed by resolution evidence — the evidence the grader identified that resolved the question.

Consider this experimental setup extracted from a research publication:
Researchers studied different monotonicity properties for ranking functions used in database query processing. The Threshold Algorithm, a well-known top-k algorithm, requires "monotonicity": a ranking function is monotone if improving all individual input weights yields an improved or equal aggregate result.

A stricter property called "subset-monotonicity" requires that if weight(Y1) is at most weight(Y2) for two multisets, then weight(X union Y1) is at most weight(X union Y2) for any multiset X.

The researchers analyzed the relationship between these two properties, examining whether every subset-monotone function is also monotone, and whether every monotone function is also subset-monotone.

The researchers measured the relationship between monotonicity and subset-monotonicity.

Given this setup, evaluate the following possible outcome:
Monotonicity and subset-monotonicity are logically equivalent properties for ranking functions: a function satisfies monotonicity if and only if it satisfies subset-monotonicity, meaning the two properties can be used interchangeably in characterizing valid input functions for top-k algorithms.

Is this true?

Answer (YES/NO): NO